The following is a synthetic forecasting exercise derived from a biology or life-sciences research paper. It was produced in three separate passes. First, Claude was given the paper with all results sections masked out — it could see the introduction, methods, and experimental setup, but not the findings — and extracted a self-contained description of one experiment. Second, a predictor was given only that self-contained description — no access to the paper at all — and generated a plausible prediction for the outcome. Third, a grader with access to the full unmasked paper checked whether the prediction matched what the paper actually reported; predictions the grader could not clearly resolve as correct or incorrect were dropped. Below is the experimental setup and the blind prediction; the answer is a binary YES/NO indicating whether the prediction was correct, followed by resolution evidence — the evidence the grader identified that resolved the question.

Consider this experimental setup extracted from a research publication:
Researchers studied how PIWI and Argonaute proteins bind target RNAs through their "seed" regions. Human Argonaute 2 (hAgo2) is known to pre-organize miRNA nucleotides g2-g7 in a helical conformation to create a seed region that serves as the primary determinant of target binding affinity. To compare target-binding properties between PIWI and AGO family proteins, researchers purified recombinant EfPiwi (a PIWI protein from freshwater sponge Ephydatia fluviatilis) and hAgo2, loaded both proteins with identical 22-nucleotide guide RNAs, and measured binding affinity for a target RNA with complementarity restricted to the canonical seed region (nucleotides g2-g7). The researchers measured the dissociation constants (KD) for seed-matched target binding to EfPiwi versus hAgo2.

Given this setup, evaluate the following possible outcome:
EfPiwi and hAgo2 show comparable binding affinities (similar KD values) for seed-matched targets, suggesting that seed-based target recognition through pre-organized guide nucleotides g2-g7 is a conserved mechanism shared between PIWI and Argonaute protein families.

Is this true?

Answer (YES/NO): NO